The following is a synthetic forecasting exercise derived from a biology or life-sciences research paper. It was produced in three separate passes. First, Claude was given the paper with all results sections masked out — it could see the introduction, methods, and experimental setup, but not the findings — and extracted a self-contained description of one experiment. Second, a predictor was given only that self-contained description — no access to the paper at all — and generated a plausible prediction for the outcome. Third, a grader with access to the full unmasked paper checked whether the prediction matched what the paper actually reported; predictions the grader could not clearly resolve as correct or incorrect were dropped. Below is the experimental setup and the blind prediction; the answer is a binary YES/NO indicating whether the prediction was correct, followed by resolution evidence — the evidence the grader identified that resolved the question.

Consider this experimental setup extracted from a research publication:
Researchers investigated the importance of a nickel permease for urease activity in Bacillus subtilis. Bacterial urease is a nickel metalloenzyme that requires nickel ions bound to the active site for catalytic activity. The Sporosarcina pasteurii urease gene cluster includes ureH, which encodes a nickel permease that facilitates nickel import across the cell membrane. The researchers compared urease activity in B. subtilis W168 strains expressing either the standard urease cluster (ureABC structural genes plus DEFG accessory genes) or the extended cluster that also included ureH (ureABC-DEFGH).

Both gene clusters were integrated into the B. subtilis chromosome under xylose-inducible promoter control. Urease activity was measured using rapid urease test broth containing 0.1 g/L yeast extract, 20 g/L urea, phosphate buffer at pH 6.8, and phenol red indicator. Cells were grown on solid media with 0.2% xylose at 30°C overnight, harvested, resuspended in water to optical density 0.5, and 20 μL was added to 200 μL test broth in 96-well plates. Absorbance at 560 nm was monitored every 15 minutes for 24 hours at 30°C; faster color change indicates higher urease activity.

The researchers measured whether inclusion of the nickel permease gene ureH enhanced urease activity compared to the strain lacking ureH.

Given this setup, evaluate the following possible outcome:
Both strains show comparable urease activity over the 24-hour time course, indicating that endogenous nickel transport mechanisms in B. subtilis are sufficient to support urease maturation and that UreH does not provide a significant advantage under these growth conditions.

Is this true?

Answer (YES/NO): NO